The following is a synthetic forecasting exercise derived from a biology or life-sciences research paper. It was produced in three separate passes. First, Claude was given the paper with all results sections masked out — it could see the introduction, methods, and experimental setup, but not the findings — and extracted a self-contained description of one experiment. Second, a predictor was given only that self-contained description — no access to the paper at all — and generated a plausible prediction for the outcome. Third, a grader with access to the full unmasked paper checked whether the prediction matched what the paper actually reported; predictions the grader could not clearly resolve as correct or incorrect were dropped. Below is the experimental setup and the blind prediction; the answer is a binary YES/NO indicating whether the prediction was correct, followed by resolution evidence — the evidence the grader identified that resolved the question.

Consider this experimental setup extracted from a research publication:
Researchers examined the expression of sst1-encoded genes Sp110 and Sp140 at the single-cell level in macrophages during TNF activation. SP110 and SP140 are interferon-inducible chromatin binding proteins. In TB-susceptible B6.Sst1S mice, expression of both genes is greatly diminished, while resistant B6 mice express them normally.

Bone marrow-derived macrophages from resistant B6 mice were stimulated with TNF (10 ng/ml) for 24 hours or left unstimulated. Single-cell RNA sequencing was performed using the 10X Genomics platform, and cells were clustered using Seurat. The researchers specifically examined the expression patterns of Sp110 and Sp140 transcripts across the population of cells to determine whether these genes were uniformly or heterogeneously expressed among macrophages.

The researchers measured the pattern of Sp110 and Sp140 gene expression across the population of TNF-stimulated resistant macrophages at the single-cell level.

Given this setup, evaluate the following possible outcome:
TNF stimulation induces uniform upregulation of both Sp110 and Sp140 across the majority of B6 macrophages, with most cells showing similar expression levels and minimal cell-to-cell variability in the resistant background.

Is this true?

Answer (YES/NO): NO